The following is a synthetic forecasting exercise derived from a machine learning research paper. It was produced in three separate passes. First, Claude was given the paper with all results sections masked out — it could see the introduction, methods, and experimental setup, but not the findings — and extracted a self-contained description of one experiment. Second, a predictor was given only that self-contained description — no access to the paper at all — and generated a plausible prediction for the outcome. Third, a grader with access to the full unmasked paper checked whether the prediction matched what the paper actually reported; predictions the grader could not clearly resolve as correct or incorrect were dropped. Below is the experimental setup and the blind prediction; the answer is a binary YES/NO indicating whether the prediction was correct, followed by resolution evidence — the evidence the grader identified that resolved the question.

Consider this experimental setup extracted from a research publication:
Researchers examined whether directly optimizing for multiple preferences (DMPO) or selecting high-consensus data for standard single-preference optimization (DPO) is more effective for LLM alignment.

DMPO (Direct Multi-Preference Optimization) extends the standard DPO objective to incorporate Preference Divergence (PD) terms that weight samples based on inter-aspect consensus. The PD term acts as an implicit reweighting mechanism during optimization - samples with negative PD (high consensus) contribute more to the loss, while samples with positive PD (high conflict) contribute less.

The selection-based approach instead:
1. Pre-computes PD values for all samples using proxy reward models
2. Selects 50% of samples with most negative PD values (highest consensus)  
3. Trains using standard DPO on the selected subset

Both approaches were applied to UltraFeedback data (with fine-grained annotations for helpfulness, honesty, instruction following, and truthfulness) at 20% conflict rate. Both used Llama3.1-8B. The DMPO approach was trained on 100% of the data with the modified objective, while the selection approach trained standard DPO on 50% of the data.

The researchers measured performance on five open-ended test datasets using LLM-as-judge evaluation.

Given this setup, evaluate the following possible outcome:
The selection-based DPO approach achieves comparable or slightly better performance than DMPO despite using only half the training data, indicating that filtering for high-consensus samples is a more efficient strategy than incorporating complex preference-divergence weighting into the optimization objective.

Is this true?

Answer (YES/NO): YES